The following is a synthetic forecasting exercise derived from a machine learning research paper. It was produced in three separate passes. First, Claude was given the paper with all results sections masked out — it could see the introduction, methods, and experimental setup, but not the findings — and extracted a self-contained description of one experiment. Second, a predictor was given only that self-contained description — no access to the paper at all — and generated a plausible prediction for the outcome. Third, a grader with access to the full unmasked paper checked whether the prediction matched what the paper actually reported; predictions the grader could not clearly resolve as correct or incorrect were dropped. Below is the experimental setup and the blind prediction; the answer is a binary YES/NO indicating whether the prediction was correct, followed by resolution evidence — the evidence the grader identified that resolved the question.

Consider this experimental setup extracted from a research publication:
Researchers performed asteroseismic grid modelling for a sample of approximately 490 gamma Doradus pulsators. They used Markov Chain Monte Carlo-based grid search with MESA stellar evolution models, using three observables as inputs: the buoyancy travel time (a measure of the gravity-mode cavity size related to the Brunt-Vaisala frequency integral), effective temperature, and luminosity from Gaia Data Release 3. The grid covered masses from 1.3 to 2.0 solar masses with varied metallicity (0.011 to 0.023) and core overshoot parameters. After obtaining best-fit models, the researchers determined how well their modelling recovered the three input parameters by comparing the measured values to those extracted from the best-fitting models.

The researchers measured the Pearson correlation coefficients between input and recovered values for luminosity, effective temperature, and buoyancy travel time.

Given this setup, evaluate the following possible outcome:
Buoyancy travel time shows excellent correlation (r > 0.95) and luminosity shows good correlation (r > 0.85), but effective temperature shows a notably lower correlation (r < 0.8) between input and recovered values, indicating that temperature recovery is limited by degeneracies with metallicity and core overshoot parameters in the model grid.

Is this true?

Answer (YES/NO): NO